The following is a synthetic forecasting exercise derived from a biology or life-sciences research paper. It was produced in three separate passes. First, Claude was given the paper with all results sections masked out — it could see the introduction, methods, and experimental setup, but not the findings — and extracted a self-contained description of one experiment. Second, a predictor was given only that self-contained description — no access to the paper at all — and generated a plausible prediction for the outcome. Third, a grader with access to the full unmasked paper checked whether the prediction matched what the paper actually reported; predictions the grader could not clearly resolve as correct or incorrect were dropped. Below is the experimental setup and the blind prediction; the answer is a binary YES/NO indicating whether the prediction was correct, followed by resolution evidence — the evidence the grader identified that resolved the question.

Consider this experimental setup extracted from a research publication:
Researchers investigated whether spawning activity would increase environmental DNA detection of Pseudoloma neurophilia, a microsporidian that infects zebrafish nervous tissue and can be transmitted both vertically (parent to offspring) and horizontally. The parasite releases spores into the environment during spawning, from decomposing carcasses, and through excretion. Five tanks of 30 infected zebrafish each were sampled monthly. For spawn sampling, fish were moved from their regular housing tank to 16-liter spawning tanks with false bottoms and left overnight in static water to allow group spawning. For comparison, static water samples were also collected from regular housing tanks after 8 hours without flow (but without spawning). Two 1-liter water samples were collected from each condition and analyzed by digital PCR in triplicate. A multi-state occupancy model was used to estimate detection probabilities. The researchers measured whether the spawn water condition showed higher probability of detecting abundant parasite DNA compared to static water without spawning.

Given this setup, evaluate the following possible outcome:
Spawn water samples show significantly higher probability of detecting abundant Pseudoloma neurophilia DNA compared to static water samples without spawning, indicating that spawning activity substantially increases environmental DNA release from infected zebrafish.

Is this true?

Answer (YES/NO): NO